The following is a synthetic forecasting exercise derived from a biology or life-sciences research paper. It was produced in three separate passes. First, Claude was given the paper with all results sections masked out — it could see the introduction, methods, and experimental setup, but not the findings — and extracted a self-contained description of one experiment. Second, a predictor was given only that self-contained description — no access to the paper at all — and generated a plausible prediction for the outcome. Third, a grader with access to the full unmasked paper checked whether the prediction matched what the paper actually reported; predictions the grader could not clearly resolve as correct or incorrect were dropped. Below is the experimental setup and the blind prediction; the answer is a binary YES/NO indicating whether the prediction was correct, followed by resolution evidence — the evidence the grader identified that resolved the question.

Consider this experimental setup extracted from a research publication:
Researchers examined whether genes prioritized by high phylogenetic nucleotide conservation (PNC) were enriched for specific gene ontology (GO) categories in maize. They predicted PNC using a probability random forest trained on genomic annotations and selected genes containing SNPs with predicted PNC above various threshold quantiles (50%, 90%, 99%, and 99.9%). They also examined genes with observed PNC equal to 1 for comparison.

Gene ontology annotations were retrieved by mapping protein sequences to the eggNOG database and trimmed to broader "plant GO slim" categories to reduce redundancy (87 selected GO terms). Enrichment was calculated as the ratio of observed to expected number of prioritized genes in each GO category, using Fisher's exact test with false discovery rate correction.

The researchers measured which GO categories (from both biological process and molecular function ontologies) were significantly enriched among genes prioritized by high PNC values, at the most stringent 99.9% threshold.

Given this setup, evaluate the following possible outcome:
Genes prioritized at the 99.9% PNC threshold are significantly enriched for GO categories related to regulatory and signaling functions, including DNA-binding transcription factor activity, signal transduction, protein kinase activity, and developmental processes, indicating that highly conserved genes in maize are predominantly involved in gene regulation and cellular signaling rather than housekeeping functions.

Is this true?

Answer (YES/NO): NO